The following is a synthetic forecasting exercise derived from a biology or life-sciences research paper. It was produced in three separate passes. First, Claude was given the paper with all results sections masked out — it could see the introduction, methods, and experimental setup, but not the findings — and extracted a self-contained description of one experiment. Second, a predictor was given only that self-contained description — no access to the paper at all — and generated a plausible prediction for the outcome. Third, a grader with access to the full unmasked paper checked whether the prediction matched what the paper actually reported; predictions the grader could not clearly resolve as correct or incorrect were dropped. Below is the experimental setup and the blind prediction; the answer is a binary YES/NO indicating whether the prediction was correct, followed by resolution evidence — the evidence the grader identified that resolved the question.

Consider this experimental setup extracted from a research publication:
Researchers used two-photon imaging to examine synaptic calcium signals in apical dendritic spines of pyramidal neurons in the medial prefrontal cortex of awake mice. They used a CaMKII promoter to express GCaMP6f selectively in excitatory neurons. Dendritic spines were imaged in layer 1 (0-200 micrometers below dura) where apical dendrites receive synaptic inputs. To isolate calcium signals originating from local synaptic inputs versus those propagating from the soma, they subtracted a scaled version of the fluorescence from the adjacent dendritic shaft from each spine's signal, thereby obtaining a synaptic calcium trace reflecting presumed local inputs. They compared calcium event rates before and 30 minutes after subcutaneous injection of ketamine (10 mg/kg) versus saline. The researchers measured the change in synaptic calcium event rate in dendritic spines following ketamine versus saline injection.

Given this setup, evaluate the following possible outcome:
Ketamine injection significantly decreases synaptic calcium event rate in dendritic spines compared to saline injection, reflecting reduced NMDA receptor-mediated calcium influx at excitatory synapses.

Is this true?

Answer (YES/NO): NO